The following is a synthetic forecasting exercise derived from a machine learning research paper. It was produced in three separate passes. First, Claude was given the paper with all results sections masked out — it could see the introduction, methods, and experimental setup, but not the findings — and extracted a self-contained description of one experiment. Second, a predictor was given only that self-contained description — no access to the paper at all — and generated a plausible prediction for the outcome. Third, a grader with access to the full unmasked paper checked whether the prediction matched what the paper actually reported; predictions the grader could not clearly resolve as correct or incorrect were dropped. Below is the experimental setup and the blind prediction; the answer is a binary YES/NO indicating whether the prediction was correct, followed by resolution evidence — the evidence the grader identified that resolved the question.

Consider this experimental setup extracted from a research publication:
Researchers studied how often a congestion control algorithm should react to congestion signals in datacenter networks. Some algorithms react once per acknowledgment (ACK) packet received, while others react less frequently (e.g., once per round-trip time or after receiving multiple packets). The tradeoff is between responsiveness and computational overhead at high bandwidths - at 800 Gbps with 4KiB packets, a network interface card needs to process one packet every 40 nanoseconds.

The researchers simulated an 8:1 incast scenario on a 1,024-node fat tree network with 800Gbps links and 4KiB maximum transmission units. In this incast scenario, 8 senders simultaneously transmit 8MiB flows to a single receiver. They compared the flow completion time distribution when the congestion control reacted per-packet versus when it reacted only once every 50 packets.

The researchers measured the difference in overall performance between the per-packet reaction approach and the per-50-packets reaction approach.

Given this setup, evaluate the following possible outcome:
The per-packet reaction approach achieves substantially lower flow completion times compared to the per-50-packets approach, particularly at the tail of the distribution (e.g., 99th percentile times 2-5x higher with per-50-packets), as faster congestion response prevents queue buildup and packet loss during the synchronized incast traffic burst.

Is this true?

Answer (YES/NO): NO